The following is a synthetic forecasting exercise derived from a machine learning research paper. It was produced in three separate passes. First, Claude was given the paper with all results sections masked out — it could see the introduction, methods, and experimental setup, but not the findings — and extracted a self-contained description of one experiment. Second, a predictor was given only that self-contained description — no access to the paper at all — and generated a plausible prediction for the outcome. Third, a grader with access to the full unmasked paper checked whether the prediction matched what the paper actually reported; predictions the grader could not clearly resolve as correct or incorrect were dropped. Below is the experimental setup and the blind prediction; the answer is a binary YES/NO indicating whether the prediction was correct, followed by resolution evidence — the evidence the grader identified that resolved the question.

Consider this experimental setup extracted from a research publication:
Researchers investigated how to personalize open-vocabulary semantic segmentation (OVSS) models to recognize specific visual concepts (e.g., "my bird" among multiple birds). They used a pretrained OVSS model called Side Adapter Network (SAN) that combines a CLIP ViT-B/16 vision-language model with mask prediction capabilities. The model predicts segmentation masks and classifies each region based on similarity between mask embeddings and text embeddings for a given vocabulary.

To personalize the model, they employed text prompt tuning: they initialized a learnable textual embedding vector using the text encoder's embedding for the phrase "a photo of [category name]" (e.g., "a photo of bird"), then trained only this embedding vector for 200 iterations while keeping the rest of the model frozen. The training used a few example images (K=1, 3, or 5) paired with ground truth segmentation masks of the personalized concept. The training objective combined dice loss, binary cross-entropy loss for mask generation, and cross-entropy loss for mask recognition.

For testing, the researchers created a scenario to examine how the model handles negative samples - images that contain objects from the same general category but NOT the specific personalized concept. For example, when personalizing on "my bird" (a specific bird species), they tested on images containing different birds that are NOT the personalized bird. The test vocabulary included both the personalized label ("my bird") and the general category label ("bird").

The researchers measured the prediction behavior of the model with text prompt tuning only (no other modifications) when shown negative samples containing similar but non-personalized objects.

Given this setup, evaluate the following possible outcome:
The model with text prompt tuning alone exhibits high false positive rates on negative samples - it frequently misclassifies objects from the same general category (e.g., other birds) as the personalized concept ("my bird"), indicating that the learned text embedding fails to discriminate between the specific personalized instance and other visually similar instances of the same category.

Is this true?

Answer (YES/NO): YES